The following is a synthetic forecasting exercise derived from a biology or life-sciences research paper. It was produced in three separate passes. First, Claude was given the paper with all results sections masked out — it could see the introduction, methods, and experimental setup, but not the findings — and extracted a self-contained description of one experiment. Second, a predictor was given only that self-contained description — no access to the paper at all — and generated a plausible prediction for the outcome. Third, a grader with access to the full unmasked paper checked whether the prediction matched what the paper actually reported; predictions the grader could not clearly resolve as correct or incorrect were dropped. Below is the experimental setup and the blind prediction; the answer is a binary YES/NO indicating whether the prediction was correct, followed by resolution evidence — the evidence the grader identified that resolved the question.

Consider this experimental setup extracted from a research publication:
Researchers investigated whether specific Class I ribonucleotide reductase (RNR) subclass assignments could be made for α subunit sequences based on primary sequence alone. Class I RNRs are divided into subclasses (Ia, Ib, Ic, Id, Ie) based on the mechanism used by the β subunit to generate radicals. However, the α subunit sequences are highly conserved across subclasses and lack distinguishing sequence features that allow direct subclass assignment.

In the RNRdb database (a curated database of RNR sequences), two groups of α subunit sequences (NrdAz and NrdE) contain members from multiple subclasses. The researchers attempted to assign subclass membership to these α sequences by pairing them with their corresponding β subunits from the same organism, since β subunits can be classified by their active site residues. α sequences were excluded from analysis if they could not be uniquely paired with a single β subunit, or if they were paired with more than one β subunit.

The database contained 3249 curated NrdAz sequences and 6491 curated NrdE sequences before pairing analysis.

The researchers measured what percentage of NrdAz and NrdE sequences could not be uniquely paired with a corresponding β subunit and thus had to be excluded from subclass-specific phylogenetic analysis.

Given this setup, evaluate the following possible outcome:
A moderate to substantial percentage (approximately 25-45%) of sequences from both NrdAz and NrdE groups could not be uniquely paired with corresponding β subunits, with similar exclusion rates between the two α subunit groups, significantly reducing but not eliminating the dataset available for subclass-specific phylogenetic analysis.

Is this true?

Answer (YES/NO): NO